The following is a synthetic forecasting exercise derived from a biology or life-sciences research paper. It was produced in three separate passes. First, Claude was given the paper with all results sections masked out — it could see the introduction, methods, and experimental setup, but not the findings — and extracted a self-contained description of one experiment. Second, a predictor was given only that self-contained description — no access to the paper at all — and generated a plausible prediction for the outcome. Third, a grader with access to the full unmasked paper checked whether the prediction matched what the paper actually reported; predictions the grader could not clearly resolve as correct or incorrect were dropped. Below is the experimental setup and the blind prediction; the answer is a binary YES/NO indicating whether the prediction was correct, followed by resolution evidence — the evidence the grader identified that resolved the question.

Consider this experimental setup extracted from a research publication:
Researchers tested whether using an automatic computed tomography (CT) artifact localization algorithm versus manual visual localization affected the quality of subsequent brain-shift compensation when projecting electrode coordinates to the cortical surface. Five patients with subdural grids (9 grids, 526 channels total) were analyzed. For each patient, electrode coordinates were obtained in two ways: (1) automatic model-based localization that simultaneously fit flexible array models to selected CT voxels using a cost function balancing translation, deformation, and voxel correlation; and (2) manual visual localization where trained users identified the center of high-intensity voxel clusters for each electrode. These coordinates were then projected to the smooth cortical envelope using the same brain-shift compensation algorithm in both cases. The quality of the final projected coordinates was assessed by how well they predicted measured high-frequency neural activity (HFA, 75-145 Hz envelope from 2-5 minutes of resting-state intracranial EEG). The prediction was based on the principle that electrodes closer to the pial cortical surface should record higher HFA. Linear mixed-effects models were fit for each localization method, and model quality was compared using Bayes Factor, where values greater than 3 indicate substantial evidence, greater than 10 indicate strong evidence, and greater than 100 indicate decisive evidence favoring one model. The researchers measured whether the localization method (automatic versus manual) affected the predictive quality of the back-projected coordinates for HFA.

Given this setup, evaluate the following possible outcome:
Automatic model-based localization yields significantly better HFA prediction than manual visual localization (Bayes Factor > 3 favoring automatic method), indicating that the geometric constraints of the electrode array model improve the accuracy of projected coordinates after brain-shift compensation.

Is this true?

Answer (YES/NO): YES